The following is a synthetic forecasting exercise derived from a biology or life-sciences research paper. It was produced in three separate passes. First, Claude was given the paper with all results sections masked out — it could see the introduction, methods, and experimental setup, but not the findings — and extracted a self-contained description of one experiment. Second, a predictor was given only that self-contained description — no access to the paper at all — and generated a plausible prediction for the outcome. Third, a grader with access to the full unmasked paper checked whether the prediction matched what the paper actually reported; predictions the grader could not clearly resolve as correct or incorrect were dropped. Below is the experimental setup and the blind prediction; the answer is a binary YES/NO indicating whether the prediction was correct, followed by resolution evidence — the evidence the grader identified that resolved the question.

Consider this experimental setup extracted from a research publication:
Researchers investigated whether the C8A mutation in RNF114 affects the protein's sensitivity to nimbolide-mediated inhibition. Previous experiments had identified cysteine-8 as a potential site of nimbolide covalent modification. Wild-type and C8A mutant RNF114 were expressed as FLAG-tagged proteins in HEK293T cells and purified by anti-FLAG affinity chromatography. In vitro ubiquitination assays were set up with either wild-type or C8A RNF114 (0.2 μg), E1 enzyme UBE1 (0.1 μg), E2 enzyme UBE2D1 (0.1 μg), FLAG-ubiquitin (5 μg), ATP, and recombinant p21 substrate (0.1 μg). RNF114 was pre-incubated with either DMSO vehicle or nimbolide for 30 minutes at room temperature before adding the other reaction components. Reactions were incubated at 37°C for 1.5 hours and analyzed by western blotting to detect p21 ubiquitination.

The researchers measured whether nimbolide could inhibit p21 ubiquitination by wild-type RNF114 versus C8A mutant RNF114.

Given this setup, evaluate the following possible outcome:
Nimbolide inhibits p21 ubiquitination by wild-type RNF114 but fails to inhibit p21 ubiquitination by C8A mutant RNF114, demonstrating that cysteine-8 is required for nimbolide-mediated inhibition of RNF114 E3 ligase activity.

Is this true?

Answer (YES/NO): NO